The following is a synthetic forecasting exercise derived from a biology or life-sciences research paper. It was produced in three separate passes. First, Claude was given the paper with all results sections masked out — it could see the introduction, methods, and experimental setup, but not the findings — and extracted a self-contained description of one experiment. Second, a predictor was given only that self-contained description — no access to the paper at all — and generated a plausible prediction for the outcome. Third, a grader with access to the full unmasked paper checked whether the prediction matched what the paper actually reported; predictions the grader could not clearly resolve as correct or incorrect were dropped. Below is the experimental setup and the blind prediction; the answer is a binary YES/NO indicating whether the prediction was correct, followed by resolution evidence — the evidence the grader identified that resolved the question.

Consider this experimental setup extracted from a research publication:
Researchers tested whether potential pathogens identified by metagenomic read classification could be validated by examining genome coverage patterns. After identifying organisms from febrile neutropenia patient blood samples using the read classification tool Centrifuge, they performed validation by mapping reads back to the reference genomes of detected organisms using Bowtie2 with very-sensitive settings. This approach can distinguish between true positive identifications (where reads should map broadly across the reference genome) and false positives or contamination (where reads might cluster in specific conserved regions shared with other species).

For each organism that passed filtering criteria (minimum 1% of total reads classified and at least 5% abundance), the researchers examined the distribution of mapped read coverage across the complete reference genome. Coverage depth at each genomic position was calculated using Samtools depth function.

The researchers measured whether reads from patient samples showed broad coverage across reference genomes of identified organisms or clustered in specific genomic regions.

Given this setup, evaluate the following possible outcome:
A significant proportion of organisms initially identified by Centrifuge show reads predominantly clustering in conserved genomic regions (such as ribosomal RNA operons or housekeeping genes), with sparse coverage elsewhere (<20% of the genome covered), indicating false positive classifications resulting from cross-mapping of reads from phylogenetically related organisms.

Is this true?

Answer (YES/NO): NO